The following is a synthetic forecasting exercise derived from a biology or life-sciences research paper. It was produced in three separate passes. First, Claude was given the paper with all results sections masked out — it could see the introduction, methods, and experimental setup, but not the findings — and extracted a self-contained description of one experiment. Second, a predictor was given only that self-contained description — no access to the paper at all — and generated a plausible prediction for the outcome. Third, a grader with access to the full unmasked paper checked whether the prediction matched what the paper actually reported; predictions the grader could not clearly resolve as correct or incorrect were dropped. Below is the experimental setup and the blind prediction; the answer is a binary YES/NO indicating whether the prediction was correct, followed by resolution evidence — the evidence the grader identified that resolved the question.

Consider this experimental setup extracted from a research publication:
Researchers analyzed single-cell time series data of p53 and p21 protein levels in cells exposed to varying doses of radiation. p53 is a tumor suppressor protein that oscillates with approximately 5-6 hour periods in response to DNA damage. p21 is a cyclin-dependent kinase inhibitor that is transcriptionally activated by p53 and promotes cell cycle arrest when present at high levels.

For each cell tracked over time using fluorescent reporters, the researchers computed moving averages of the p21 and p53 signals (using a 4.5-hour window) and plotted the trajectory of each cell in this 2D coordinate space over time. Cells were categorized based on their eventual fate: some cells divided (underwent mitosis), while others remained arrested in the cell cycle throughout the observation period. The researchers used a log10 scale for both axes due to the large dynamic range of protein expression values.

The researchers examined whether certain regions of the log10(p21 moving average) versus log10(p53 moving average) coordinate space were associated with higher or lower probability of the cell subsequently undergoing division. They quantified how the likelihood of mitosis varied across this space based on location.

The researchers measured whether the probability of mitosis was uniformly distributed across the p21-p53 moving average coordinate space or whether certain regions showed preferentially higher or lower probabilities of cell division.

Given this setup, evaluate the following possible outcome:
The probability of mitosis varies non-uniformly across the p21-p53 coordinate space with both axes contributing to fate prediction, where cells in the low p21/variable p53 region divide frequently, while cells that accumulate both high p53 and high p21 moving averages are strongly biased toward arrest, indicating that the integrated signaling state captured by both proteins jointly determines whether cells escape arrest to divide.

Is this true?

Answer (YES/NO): NO